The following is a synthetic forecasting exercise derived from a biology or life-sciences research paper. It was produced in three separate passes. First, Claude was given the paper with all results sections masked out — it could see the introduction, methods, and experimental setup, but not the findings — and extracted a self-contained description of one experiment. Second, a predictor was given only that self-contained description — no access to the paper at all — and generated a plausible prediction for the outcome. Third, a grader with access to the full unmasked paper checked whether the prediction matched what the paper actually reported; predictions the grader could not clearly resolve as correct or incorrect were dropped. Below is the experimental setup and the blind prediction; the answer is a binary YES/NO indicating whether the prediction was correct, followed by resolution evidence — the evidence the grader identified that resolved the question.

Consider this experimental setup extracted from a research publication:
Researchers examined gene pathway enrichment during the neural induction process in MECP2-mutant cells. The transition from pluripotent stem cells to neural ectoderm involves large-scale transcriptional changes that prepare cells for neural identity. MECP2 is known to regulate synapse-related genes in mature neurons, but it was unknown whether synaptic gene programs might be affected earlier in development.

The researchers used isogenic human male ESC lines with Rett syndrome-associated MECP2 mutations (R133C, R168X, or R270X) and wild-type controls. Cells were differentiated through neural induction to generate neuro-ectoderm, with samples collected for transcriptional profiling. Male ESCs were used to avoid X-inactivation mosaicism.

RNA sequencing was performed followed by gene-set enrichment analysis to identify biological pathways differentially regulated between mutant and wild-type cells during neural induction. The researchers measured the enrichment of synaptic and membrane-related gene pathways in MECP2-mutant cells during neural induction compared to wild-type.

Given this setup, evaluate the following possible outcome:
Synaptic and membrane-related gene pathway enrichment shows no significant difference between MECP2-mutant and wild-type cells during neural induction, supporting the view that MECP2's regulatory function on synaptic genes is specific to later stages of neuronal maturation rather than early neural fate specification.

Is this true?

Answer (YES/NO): NO